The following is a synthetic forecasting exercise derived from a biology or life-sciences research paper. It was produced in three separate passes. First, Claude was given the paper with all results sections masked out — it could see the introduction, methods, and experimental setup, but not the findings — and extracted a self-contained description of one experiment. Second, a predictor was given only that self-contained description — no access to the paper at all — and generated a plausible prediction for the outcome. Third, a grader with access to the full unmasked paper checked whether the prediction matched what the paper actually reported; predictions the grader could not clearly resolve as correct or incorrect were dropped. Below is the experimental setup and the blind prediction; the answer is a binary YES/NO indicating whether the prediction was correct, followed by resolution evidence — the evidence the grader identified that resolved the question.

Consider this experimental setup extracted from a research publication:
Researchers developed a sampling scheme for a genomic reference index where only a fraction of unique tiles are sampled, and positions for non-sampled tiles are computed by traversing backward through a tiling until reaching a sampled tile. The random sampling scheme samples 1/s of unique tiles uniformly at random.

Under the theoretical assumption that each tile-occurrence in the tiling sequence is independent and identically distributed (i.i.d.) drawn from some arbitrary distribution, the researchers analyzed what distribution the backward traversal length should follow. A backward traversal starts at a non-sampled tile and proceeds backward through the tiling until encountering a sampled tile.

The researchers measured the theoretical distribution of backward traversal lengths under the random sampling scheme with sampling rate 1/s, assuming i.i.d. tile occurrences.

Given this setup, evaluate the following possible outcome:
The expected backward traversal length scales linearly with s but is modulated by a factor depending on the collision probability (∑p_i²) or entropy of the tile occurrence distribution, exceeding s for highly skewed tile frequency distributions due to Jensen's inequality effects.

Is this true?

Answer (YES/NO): NO